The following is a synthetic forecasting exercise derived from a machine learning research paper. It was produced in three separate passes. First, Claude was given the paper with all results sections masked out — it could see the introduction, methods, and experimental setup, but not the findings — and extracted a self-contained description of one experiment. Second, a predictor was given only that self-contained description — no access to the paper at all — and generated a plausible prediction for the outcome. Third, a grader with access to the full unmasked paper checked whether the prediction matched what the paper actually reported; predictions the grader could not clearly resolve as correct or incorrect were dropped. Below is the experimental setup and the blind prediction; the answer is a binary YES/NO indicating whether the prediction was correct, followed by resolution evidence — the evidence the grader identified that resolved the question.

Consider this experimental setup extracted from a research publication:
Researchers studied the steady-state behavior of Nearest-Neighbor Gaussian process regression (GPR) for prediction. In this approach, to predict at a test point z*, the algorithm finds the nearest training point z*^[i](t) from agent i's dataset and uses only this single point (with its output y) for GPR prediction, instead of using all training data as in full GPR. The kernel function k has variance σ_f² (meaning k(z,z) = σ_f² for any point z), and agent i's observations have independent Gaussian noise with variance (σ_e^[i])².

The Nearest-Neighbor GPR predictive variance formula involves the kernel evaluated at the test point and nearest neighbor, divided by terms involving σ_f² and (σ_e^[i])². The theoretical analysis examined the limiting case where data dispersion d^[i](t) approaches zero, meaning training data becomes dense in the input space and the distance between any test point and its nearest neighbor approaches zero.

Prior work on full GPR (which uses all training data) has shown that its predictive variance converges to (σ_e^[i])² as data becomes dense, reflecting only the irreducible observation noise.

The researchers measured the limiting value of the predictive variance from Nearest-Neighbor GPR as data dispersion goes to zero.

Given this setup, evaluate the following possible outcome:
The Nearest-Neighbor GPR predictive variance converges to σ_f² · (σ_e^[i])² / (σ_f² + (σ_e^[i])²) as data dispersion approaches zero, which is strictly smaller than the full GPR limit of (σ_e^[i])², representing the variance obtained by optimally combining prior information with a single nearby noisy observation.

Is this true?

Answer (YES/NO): YES